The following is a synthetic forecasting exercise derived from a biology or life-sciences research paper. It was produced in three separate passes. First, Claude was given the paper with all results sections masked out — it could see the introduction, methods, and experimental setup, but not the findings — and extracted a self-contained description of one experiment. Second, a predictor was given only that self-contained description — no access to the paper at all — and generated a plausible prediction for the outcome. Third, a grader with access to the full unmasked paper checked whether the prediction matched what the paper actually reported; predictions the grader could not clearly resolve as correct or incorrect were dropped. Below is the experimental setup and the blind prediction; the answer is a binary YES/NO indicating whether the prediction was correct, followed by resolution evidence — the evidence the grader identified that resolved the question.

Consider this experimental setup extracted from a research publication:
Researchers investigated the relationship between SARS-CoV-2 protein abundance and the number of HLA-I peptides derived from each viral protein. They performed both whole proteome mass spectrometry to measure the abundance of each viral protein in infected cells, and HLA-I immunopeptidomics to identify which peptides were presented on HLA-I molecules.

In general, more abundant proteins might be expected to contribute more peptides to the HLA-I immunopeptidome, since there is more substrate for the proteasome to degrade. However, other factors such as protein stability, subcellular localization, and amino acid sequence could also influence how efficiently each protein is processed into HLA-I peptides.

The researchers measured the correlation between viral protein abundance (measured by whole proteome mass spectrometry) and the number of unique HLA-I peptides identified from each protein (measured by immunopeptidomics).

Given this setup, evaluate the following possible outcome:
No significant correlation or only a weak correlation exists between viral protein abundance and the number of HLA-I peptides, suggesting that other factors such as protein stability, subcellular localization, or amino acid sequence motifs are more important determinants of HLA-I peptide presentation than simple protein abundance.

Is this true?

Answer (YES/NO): YES